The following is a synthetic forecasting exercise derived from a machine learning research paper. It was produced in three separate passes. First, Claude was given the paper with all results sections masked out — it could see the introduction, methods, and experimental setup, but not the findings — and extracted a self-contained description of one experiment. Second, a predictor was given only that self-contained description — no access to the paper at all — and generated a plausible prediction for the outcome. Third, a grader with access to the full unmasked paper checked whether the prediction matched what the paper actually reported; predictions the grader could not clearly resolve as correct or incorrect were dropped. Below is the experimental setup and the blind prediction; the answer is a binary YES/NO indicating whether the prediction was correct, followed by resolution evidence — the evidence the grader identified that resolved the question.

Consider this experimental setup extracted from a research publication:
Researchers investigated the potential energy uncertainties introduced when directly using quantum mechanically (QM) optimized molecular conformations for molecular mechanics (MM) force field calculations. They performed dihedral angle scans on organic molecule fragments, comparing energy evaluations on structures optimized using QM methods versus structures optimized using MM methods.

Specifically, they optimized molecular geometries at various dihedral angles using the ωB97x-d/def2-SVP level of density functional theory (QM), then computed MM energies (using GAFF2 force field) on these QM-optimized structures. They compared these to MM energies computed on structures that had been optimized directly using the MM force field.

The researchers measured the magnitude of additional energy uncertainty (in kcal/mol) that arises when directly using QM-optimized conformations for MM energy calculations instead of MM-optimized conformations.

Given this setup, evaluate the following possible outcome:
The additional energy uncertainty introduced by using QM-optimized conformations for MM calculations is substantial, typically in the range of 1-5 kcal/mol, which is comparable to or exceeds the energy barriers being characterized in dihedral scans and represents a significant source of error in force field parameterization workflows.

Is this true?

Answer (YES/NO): YES